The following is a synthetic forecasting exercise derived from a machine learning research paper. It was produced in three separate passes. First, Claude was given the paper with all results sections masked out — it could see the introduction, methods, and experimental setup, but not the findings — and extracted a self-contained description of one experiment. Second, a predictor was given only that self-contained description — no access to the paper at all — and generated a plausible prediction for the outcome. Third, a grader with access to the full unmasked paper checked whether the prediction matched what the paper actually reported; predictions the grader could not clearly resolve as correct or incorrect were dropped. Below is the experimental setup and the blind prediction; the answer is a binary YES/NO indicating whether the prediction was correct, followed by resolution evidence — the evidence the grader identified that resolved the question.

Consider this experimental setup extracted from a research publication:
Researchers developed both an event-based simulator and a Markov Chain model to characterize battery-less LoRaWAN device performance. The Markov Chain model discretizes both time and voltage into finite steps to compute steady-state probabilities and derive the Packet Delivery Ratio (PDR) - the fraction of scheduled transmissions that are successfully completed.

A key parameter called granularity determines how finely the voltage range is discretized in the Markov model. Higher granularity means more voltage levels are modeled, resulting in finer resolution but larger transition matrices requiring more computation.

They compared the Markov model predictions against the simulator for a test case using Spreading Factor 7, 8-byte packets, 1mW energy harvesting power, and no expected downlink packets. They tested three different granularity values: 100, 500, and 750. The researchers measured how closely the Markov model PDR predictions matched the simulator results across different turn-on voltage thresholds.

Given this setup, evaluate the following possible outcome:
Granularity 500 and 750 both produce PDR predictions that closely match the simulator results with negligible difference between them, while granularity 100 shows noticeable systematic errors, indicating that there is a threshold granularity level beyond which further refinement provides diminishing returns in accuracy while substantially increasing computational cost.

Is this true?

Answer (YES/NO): NO